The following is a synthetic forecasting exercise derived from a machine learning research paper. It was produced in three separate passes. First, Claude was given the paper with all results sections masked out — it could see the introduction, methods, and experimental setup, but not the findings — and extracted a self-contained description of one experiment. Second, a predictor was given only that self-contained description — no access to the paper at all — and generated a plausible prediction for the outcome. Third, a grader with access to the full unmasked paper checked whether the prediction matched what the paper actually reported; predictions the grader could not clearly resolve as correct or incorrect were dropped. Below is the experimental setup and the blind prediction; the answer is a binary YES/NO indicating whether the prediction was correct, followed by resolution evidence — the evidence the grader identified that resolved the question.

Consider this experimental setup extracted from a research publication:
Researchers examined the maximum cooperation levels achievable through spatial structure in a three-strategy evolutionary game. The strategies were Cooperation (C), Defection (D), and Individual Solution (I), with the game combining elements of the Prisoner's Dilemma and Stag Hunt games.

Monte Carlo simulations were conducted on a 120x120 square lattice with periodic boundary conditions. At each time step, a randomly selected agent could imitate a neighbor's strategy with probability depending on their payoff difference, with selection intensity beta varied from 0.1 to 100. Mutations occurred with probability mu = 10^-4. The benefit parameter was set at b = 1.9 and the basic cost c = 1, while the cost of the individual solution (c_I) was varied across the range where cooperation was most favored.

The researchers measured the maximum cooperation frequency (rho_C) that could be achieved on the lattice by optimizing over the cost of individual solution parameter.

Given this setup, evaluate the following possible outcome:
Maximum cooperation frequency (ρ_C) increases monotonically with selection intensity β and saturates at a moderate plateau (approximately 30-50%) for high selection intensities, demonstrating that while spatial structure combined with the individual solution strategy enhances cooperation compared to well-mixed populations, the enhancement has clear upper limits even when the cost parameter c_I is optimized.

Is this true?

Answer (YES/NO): NO